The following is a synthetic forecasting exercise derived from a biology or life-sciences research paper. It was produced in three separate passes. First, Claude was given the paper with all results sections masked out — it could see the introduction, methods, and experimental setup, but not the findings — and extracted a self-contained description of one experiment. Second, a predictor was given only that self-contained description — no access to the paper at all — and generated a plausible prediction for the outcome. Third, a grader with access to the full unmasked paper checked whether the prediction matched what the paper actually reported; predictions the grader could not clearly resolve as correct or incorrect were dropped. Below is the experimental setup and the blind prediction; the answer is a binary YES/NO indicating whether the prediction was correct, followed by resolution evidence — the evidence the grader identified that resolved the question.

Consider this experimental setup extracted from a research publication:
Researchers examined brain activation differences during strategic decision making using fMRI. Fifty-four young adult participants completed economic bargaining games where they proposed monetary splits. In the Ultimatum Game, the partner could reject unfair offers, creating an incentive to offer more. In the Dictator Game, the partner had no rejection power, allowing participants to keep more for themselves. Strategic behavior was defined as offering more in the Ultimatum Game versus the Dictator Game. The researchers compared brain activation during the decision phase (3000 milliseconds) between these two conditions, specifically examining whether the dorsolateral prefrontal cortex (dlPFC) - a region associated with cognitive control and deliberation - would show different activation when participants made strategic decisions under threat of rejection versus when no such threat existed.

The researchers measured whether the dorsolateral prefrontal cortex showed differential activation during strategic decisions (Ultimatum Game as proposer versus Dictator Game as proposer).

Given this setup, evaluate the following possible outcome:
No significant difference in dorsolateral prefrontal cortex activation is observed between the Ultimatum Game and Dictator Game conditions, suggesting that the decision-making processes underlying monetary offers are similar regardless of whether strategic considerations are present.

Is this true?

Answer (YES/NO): NO